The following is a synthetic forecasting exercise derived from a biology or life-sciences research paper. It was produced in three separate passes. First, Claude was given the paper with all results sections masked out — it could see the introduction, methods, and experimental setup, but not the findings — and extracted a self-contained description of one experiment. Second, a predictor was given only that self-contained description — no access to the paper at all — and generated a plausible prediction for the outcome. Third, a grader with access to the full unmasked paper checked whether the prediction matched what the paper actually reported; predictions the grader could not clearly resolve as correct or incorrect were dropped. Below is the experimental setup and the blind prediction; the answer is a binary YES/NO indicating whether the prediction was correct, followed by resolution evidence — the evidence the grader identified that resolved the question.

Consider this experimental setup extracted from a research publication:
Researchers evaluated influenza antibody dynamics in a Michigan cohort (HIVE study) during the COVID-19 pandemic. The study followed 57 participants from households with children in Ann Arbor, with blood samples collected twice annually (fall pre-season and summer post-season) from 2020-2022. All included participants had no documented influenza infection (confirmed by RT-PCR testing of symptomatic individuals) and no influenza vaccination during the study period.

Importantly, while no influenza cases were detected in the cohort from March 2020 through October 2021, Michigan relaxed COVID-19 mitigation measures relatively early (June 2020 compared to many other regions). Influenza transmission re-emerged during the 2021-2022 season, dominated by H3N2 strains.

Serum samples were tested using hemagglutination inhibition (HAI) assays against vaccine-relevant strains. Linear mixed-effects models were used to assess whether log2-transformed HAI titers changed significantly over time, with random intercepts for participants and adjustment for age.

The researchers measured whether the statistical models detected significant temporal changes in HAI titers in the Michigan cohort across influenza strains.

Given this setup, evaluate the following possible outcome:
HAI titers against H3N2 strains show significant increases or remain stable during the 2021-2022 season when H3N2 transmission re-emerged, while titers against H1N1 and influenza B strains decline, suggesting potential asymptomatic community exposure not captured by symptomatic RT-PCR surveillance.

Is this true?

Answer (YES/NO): NO